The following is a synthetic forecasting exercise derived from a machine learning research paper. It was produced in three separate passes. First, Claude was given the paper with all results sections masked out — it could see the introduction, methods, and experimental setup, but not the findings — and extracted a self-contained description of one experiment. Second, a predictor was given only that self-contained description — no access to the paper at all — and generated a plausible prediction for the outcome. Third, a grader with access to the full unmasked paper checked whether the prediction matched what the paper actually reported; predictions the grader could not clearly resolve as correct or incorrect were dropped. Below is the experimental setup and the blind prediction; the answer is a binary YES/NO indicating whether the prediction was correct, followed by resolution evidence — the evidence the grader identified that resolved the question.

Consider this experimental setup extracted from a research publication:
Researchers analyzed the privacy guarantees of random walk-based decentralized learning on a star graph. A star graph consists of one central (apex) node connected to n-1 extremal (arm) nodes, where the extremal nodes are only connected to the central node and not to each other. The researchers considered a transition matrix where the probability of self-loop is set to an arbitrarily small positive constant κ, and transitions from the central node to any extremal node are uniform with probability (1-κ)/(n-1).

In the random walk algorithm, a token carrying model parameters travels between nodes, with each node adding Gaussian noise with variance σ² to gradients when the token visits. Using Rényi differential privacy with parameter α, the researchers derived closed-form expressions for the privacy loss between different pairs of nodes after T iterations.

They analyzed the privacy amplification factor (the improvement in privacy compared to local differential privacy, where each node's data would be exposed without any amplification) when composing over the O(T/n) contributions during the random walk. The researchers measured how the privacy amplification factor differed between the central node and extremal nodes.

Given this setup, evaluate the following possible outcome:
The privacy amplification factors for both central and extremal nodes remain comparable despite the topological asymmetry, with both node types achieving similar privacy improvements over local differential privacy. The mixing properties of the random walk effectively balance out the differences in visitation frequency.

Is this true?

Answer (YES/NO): NO